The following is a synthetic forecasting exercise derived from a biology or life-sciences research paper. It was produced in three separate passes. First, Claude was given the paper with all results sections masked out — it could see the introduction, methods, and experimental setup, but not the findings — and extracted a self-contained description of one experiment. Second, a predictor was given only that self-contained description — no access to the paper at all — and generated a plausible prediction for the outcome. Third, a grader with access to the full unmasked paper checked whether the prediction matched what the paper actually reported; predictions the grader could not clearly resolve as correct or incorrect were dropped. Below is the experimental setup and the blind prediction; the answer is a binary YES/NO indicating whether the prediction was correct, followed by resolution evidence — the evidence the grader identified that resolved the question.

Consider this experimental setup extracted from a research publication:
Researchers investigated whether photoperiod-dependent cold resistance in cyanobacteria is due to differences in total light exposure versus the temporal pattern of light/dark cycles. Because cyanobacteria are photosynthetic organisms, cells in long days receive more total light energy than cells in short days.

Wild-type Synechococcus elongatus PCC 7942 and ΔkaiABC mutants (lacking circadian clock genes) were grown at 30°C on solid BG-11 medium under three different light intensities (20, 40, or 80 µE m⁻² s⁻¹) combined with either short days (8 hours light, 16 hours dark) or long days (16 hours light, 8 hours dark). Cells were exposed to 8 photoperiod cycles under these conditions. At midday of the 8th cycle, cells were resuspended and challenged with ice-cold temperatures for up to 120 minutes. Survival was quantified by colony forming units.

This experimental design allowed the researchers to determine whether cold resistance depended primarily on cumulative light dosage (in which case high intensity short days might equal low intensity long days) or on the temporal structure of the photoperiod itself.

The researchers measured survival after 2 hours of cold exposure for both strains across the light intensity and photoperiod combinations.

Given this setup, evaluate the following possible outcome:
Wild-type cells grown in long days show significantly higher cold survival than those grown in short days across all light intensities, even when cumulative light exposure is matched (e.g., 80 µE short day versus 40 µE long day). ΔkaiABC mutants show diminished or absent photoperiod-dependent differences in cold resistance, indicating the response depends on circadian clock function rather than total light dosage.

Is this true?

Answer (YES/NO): NO